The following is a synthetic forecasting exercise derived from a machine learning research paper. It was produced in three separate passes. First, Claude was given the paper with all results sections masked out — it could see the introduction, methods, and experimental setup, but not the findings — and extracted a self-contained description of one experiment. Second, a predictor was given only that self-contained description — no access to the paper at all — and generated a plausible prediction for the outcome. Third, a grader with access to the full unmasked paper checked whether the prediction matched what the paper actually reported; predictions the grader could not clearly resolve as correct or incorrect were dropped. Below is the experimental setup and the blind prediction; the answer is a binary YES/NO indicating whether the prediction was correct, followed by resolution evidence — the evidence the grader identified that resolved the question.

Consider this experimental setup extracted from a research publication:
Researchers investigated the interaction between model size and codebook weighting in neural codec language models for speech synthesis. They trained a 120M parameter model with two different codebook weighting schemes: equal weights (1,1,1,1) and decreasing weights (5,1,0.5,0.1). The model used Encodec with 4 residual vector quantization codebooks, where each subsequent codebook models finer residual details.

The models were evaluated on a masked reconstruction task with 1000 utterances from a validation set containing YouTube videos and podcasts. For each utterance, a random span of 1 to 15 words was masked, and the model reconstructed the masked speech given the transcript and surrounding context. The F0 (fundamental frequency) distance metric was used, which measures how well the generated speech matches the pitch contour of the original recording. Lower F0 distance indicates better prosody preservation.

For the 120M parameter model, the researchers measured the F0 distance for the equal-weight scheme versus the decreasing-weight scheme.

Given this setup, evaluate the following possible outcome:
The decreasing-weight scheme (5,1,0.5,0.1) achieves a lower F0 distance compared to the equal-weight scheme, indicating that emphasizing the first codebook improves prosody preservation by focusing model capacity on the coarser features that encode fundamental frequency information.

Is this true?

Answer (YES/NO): NO